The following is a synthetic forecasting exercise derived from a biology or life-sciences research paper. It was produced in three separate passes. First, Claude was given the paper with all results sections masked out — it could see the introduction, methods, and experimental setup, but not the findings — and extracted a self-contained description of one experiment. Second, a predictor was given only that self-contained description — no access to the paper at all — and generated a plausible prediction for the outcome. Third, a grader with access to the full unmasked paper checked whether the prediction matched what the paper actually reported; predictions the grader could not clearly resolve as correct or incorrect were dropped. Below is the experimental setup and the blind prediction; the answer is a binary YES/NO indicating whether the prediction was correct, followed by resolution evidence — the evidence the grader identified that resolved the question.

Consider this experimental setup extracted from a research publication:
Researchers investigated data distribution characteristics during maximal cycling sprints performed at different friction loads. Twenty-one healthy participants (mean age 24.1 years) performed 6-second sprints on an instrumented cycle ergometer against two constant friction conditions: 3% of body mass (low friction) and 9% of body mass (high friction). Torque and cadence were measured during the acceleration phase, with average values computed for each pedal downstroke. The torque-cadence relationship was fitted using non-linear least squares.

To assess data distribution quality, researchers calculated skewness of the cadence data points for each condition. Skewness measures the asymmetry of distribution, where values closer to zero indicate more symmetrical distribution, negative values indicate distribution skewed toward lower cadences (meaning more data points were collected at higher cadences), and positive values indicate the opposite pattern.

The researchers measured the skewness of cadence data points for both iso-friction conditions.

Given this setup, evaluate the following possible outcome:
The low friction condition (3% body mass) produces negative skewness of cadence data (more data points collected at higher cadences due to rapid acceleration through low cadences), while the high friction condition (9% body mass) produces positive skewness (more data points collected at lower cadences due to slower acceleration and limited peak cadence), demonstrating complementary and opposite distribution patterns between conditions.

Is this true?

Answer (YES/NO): NO